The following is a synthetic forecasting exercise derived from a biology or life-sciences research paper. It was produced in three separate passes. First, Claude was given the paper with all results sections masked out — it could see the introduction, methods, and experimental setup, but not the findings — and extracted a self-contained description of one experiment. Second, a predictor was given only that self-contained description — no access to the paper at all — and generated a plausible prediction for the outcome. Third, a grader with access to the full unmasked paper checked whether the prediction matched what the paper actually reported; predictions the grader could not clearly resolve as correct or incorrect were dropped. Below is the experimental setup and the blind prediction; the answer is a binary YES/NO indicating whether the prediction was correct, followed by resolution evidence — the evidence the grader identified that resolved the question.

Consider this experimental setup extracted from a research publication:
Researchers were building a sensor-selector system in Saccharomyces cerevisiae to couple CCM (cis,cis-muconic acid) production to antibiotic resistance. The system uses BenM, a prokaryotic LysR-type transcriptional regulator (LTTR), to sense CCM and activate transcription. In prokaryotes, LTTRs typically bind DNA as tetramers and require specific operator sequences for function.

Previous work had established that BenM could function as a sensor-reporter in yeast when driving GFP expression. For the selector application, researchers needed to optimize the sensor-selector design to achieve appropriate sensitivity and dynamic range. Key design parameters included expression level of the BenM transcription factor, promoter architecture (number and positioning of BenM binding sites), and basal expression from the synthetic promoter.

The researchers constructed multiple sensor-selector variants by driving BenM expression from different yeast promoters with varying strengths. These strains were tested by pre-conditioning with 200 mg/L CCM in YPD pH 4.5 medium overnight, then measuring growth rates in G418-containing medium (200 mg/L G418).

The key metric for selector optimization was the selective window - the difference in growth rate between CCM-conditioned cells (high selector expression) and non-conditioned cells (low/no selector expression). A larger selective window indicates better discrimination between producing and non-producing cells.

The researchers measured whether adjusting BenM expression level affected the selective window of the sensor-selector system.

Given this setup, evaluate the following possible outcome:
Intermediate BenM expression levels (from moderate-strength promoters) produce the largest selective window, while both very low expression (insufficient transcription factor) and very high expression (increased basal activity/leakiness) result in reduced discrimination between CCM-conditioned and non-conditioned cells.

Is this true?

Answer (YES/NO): NO